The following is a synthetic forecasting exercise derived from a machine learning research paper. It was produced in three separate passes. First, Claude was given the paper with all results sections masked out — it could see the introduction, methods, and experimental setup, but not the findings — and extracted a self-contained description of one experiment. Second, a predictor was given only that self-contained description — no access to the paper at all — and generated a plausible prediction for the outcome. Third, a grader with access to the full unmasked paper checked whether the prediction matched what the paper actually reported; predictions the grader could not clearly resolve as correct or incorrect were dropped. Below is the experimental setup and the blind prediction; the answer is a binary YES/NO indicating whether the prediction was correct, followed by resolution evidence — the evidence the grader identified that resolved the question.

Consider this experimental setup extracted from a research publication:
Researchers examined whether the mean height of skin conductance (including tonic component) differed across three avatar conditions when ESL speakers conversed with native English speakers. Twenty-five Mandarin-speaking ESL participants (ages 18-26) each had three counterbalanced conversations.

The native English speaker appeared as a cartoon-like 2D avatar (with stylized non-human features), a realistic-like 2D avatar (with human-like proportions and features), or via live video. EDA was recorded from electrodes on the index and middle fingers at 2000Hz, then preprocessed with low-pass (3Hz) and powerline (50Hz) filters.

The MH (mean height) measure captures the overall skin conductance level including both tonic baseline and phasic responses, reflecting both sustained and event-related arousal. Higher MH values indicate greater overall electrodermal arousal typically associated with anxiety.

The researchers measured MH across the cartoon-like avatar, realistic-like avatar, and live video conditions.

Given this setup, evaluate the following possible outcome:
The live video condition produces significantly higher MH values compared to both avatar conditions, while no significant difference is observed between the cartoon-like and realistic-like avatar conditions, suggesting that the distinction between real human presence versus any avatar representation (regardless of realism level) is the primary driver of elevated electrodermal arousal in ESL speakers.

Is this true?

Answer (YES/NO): NO